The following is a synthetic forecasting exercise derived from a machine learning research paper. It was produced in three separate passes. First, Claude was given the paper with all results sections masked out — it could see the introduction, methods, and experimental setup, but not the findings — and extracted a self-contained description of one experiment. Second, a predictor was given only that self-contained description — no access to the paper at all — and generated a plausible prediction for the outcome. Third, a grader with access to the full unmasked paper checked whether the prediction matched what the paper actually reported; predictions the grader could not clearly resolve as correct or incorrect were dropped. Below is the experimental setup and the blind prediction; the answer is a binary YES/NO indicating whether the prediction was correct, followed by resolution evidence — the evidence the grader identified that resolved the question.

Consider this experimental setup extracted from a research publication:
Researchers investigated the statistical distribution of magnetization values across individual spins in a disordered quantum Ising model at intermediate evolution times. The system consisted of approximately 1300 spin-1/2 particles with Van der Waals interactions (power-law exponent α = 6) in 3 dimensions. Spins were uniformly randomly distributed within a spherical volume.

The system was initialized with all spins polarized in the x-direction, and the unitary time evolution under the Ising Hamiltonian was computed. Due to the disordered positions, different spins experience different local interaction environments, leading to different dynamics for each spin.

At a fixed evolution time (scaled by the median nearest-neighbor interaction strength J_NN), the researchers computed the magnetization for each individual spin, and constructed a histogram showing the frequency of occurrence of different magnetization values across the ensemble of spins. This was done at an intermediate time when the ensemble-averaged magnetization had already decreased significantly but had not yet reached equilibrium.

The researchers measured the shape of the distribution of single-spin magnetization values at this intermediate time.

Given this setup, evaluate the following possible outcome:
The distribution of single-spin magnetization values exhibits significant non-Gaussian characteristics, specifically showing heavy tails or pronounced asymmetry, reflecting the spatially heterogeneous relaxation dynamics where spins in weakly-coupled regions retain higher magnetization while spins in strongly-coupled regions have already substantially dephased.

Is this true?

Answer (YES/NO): NO